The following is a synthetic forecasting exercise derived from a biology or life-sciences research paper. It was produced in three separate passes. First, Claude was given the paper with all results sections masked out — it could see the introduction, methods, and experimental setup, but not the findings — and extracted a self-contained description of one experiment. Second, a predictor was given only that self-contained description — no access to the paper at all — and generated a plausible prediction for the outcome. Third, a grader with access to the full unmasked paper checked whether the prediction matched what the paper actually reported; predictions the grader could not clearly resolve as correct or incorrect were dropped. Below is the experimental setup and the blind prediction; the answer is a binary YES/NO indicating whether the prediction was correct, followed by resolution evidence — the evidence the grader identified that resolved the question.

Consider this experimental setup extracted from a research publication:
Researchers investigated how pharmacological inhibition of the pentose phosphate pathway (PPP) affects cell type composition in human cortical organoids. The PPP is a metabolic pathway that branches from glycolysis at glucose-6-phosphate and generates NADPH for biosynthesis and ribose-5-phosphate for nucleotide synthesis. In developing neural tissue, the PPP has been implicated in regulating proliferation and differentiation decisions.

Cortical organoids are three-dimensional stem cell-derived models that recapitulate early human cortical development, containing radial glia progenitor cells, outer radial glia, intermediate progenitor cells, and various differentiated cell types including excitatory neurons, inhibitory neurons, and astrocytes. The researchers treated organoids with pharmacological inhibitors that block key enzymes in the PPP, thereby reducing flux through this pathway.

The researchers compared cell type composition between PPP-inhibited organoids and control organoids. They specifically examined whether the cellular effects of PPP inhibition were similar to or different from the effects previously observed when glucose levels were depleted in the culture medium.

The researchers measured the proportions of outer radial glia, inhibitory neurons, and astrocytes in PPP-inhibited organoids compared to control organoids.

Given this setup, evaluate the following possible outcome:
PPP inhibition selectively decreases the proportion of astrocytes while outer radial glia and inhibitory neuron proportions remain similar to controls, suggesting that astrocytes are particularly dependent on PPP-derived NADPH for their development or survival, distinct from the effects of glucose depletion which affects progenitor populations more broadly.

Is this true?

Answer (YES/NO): NO